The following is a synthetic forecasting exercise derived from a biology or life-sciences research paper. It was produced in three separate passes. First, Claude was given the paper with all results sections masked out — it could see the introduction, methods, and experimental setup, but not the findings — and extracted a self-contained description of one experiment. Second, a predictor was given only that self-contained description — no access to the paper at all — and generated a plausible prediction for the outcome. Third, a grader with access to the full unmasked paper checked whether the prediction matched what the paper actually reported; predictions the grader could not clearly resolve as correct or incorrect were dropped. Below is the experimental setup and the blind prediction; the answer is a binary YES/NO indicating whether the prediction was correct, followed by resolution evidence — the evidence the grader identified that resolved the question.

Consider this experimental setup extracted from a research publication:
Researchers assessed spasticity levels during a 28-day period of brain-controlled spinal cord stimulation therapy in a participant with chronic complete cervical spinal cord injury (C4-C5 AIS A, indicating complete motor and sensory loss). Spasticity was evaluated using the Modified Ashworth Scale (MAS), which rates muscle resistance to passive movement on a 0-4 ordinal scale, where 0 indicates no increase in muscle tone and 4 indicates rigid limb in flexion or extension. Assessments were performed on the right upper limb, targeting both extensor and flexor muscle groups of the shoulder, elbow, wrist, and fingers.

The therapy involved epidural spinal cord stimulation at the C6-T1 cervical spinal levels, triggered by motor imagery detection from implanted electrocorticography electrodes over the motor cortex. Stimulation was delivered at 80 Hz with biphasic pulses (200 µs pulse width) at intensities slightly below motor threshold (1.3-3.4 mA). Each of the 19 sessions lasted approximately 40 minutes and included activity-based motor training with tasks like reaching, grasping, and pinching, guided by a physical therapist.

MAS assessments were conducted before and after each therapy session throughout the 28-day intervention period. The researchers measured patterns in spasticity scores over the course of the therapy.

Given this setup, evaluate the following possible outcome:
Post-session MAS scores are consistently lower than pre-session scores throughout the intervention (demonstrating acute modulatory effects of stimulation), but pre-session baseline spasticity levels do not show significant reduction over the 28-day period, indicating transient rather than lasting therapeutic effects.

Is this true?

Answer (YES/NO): NO